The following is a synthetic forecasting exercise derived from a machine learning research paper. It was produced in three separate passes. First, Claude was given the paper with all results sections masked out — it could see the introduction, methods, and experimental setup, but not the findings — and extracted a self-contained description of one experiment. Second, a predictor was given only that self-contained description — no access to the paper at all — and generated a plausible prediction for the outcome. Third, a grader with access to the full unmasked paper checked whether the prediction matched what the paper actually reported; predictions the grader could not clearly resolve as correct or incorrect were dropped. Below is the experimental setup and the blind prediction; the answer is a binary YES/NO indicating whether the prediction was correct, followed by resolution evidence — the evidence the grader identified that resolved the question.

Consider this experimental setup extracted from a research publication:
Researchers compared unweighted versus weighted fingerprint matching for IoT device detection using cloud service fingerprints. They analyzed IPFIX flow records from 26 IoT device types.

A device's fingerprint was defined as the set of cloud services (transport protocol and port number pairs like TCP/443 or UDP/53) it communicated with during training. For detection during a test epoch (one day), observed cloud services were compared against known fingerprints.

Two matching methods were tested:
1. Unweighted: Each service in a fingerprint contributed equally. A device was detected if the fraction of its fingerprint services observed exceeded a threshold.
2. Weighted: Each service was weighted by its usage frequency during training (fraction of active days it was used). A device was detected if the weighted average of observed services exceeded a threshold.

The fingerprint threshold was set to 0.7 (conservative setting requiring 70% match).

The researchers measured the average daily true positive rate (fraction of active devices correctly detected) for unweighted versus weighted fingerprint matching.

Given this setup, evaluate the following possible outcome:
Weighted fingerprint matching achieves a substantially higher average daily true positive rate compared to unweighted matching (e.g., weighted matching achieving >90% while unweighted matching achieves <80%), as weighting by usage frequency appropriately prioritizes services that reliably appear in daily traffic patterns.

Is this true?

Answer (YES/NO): NO